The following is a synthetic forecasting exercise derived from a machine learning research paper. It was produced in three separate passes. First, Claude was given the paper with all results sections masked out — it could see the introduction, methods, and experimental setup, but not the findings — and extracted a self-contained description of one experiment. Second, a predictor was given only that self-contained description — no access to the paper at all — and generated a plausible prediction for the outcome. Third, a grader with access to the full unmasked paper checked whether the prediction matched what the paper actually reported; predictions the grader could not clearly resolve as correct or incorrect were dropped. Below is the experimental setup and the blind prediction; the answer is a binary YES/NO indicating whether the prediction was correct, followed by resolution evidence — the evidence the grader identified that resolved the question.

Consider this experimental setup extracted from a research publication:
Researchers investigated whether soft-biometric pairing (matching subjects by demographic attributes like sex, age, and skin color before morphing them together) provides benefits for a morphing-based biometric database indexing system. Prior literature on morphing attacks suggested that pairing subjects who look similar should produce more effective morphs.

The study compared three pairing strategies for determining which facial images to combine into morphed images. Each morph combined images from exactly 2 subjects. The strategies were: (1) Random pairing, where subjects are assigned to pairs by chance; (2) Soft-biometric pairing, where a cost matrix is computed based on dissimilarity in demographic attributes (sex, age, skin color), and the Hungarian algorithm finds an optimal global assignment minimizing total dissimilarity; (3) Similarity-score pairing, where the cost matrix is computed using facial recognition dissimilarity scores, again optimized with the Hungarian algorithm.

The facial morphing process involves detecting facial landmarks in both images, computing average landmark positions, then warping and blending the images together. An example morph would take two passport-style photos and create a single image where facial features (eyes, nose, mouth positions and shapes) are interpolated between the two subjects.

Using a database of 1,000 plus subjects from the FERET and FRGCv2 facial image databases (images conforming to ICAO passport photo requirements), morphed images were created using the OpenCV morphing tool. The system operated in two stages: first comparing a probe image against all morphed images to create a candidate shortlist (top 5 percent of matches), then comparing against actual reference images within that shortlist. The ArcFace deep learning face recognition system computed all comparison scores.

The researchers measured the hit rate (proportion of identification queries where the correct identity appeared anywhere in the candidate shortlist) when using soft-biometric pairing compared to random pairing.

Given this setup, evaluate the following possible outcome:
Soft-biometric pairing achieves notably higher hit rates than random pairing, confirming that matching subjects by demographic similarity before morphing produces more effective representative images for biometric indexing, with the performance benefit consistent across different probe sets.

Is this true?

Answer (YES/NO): NO